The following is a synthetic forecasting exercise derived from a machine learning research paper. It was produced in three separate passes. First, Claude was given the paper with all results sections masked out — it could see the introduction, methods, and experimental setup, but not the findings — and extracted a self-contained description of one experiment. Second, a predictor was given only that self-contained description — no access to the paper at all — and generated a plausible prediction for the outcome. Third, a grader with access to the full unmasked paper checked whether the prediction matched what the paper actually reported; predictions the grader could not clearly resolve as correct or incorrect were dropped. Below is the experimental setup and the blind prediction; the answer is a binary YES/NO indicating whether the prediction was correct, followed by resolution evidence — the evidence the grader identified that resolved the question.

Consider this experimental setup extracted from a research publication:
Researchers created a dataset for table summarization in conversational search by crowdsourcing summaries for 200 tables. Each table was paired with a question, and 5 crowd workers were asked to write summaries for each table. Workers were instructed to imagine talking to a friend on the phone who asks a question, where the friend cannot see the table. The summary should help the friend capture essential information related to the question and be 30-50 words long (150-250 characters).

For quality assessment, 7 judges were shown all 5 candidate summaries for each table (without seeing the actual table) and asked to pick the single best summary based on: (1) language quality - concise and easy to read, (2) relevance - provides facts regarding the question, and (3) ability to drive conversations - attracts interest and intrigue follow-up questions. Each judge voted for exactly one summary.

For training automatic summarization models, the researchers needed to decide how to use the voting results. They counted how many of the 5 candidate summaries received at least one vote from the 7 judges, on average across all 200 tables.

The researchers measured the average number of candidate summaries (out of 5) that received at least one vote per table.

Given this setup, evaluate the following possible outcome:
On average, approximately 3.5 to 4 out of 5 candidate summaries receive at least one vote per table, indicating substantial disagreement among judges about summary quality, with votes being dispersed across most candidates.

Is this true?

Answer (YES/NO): YES